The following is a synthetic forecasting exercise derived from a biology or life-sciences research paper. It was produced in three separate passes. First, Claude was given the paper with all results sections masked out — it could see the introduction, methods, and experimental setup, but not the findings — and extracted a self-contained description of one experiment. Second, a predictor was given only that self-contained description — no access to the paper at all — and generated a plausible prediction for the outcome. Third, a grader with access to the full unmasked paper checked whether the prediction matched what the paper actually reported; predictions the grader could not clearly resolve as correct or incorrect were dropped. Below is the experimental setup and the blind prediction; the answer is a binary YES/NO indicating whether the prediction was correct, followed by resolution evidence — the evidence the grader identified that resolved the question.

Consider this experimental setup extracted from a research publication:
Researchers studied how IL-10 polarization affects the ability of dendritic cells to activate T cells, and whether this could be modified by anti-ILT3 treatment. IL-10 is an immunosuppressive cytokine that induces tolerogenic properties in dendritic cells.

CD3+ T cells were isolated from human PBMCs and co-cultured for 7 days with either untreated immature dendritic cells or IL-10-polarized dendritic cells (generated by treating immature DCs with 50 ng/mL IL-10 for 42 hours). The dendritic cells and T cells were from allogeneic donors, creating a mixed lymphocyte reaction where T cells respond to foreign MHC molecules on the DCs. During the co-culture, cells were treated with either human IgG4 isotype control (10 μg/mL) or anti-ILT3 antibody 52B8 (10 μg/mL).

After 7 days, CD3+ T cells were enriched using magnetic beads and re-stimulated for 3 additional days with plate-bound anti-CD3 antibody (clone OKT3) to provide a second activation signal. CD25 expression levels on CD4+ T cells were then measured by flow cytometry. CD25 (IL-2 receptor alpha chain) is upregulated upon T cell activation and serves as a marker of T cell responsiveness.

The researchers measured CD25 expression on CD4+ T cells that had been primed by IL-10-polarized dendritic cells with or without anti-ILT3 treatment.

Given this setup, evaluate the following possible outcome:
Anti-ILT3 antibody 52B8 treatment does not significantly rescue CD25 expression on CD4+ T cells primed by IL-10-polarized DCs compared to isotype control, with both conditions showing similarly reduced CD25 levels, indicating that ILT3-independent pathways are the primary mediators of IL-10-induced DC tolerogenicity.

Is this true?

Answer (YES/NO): NO